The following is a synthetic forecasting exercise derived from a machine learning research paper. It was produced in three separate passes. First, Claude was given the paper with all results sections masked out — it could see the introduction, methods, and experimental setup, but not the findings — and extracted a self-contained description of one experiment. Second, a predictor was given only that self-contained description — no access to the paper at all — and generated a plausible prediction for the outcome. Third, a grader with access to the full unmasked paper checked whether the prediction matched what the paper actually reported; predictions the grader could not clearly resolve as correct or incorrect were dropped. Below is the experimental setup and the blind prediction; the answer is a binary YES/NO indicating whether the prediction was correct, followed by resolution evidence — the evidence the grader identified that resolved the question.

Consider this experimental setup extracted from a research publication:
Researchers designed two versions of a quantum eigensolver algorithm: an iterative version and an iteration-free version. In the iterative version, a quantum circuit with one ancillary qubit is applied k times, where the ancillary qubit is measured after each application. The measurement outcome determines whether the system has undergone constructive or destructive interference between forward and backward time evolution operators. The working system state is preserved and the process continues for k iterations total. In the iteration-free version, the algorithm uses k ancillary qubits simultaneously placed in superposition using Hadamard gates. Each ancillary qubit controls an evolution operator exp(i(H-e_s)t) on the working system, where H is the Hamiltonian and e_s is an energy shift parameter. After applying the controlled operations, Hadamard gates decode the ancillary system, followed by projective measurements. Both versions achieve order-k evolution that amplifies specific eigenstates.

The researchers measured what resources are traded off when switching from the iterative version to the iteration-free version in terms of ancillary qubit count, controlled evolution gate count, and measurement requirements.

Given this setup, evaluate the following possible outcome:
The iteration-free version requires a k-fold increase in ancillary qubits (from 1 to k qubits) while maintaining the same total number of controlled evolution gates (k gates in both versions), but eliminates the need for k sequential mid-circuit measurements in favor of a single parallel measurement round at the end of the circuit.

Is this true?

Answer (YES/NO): NO